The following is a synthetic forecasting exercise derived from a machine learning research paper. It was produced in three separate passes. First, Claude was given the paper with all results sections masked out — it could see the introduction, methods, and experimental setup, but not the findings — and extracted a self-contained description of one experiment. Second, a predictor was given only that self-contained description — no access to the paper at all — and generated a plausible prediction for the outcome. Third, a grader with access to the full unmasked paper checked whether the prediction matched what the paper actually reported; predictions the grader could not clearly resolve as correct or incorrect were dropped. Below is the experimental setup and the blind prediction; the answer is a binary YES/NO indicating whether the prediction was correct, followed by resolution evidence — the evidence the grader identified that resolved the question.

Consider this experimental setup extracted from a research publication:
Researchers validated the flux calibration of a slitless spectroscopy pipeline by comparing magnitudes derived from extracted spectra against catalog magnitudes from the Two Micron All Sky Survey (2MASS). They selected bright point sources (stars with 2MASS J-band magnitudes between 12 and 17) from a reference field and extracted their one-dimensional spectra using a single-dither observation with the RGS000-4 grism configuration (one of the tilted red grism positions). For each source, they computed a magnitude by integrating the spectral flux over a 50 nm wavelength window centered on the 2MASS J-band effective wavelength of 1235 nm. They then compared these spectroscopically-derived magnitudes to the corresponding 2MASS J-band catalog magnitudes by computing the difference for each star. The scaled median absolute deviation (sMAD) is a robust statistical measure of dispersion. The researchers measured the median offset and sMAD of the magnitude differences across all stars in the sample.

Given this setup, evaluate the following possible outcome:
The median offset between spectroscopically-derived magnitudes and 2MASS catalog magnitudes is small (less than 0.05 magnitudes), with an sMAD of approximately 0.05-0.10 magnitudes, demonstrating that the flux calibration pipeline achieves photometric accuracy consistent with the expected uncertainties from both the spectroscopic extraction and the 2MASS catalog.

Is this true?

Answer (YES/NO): NO